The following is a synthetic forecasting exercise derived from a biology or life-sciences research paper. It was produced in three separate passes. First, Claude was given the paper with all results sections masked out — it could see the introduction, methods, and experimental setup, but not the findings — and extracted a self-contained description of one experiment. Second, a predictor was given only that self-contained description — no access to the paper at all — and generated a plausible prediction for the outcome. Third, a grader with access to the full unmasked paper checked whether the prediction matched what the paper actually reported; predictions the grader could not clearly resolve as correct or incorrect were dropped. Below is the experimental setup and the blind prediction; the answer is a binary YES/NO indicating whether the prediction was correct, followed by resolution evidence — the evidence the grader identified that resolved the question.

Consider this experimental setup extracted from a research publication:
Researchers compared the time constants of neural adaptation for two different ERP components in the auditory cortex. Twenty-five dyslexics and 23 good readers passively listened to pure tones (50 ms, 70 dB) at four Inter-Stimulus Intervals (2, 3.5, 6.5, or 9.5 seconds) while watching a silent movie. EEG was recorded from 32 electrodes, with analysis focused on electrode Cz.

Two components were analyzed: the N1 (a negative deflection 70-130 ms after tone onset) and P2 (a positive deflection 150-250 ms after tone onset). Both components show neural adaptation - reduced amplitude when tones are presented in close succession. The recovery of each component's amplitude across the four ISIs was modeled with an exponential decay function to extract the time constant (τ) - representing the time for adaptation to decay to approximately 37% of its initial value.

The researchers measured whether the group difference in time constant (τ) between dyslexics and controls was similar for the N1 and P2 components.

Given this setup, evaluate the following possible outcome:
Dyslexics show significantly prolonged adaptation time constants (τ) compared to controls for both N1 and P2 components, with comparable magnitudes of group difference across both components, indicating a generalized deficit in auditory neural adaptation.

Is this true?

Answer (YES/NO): NO